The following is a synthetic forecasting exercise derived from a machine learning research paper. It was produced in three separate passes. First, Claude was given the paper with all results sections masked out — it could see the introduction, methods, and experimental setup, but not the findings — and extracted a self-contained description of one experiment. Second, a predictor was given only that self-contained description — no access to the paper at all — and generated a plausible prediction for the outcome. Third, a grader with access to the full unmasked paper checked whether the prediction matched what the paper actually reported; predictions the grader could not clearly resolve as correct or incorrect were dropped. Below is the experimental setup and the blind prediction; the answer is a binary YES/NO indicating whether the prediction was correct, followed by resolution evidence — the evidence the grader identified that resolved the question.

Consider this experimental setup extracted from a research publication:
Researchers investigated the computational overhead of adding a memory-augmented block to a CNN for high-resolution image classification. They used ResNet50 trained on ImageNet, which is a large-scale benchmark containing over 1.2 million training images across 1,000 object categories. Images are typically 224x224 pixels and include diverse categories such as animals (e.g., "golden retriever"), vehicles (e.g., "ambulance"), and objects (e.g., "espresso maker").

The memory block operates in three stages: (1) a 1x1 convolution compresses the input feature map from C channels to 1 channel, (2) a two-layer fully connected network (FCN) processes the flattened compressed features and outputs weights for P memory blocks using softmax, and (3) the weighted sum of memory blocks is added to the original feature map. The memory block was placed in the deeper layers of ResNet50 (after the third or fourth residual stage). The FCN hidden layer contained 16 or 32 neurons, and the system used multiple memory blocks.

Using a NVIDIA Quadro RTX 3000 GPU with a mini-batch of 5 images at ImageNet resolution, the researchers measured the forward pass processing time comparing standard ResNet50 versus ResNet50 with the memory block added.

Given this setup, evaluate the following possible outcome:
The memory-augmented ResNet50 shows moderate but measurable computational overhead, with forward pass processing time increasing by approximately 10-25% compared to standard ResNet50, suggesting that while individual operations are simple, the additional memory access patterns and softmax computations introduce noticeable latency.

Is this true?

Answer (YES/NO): NO